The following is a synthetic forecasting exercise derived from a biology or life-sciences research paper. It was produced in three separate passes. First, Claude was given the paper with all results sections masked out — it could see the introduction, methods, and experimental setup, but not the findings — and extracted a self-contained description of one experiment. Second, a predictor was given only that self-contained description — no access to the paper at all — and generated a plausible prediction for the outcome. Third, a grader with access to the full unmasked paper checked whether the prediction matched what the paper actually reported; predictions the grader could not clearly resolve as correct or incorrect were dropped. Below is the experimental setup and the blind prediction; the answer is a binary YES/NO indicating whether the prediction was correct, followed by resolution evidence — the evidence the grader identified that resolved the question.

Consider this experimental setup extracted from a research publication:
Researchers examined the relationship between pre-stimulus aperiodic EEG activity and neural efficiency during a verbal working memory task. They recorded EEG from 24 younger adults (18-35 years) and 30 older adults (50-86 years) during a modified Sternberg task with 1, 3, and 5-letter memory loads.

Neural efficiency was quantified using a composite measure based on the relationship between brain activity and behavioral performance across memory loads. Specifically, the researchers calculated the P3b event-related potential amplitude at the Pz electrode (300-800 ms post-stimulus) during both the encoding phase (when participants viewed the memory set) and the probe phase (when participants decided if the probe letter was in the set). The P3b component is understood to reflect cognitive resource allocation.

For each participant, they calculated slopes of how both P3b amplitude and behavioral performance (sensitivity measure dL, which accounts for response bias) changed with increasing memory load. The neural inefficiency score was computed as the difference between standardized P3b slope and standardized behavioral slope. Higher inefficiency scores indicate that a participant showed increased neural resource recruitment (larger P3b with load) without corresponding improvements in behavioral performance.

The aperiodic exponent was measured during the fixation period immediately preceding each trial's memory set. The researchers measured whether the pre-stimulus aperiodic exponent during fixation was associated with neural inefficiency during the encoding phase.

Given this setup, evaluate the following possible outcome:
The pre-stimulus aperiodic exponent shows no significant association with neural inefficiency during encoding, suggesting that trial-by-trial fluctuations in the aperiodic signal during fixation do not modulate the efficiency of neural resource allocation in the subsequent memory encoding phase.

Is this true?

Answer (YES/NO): NO